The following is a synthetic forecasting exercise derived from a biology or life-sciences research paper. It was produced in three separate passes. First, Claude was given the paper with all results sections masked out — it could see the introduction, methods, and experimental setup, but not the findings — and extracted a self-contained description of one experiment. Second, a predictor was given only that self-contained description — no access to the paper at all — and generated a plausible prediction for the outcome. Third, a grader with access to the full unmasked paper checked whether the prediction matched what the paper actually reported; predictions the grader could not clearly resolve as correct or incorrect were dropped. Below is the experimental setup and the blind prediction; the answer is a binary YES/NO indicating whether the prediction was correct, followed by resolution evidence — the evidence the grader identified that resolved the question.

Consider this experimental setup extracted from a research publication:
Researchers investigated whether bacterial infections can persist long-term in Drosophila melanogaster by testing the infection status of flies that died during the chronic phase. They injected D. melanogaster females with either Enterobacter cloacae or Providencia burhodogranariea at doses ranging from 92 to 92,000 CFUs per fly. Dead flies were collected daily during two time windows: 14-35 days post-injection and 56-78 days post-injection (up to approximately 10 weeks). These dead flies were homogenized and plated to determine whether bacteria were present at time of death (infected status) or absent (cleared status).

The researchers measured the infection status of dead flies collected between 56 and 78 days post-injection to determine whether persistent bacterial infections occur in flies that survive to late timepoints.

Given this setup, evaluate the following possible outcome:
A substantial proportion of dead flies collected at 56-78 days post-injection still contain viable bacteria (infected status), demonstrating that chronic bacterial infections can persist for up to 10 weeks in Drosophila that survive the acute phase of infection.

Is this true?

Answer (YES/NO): YES